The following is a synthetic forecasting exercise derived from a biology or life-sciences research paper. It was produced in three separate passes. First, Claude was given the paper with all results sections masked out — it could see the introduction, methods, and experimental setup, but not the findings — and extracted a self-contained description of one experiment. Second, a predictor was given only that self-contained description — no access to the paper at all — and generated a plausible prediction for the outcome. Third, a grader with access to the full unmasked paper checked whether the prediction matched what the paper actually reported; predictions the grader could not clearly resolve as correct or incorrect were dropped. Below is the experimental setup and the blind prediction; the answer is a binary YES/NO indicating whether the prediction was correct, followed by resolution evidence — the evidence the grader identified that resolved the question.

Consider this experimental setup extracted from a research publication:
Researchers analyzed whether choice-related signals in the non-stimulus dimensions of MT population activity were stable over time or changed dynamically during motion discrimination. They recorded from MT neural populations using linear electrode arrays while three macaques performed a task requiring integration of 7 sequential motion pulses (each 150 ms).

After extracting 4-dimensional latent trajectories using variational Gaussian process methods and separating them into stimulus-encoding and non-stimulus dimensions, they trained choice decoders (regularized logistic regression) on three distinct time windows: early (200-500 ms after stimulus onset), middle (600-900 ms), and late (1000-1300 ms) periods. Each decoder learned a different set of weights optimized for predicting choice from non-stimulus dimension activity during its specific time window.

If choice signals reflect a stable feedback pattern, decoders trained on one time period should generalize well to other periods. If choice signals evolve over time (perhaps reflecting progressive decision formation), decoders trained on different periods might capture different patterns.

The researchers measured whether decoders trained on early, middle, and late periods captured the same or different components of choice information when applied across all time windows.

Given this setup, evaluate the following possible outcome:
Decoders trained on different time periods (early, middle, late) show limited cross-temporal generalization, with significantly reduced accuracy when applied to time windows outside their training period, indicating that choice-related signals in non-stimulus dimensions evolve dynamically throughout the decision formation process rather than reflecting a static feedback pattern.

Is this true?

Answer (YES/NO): NO